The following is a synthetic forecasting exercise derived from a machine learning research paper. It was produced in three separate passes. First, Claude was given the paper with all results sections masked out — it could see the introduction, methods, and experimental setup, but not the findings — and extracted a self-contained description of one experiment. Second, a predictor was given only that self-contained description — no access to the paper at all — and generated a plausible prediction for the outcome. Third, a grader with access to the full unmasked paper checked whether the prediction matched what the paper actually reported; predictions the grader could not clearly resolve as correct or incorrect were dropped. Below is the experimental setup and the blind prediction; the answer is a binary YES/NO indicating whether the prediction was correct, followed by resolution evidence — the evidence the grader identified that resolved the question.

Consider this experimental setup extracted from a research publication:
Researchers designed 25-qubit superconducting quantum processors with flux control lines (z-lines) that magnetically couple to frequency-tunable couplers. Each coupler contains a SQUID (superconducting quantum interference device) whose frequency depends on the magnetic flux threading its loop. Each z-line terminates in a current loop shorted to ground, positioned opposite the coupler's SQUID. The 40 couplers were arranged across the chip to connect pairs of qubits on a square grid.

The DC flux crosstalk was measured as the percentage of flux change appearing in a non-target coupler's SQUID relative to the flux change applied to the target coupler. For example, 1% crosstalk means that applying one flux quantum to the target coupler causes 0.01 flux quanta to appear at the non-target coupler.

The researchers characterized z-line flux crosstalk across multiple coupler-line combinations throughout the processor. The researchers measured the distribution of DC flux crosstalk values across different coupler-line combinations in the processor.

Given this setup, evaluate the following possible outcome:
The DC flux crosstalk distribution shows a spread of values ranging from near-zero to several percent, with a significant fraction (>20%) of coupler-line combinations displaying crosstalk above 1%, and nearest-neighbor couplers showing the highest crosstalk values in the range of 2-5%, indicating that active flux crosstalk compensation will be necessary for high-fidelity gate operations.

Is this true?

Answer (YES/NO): NO